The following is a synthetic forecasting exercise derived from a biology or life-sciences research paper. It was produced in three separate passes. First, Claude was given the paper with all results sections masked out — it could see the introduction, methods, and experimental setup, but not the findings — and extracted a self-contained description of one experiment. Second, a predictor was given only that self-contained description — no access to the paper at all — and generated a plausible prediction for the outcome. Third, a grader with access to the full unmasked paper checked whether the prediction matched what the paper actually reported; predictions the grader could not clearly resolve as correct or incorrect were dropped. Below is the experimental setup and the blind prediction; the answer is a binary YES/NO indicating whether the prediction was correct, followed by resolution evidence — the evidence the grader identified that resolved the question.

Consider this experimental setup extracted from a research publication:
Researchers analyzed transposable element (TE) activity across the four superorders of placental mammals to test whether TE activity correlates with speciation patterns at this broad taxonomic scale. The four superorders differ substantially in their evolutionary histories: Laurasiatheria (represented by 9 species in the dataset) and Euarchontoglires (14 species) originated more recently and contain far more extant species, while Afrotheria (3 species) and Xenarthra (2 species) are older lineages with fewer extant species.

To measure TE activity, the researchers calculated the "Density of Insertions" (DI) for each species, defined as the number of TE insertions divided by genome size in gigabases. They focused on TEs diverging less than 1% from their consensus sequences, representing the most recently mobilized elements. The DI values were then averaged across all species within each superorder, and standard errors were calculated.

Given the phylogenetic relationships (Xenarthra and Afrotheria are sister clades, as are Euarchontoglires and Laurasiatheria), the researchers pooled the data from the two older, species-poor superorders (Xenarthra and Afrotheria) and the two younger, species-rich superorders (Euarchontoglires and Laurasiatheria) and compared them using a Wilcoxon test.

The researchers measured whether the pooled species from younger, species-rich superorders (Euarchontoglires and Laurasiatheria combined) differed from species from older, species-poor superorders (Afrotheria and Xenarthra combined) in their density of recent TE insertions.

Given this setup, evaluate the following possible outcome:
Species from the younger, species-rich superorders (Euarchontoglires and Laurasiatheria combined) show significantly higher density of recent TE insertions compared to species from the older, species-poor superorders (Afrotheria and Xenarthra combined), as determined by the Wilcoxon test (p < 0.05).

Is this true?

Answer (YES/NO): NO